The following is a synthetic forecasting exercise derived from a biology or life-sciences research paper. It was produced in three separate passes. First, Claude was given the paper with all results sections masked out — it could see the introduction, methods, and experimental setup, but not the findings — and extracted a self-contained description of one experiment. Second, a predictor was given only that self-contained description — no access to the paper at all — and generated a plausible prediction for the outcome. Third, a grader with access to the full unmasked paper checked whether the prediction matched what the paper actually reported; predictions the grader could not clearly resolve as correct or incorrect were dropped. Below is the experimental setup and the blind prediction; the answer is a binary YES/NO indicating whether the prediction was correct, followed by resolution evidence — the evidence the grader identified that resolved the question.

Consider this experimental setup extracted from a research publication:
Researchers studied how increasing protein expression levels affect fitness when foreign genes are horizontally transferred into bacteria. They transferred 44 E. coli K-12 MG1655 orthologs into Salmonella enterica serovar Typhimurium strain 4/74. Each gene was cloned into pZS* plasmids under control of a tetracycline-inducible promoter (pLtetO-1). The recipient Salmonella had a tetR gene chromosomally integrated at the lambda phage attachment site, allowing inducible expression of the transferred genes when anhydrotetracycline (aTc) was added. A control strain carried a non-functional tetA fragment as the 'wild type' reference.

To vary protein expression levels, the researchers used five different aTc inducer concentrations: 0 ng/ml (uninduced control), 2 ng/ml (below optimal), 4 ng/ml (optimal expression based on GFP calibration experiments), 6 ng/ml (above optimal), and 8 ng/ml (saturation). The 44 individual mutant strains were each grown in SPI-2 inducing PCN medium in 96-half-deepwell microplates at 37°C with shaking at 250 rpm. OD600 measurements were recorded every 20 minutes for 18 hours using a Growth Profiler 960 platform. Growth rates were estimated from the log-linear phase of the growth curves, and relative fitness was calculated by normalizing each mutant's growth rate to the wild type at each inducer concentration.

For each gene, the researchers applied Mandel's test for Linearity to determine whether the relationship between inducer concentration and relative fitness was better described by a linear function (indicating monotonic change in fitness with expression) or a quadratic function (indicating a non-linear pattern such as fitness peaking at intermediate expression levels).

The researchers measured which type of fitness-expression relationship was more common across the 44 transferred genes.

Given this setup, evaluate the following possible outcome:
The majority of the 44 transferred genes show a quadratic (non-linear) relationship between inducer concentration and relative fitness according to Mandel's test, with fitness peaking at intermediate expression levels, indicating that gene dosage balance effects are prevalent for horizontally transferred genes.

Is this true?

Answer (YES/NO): NO